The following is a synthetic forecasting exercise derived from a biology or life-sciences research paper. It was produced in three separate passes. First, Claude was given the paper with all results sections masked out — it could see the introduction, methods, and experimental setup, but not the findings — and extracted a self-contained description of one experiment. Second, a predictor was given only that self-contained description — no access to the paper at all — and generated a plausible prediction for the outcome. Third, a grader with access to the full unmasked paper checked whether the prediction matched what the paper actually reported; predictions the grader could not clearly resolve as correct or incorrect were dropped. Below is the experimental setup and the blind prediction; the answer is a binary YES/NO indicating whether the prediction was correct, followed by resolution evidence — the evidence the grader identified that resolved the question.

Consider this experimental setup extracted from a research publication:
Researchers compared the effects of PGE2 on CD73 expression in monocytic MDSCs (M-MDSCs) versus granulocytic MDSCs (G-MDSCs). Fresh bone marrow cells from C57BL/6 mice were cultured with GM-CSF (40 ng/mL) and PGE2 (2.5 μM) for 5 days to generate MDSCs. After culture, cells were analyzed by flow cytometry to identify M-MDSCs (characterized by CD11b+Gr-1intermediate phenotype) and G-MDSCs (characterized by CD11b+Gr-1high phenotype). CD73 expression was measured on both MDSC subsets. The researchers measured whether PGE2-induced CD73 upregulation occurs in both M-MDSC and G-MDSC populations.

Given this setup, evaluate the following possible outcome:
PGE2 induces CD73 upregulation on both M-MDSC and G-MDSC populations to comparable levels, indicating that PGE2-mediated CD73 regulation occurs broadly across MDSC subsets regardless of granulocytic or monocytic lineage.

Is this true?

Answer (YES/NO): NO